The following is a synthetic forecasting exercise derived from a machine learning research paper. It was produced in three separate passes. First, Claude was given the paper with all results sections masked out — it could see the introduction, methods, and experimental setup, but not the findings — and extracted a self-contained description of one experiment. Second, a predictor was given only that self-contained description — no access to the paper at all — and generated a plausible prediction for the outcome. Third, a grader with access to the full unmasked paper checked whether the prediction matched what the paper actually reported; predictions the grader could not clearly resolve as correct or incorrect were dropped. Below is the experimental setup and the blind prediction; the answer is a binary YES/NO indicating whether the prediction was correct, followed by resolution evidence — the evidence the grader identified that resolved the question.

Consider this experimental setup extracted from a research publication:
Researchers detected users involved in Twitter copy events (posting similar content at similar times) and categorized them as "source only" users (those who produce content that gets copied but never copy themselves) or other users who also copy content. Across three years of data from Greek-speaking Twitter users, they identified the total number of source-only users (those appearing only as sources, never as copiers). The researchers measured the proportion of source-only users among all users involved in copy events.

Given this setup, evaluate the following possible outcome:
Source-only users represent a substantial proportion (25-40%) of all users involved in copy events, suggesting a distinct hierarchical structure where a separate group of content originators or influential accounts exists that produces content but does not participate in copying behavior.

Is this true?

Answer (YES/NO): NO